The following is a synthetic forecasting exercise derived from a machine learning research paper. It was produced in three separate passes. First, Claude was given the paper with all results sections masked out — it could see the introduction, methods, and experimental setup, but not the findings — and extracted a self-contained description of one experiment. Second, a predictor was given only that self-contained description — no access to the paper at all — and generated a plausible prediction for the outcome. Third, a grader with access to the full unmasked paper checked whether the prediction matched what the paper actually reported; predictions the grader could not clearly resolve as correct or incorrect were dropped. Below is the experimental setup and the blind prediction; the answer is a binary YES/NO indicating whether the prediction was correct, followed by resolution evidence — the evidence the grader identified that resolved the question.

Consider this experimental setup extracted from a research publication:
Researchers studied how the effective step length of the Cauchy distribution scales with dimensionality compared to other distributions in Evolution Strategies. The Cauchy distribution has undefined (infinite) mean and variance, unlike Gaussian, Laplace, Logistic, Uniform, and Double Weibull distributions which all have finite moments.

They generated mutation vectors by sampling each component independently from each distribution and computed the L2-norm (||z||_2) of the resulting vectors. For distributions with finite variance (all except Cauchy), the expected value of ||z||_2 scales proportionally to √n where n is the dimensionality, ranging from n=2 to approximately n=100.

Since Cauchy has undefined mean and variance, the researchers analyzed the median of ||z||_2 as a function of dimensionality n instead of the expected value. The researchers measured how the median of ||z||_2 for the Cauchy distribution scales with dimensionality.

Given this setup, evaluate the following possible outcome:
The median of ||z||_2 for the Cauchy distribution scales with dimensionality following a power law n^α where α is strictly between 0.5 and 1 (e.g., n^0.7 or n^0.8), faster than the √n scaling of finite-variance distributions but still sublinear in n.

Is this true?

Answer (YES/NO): NO